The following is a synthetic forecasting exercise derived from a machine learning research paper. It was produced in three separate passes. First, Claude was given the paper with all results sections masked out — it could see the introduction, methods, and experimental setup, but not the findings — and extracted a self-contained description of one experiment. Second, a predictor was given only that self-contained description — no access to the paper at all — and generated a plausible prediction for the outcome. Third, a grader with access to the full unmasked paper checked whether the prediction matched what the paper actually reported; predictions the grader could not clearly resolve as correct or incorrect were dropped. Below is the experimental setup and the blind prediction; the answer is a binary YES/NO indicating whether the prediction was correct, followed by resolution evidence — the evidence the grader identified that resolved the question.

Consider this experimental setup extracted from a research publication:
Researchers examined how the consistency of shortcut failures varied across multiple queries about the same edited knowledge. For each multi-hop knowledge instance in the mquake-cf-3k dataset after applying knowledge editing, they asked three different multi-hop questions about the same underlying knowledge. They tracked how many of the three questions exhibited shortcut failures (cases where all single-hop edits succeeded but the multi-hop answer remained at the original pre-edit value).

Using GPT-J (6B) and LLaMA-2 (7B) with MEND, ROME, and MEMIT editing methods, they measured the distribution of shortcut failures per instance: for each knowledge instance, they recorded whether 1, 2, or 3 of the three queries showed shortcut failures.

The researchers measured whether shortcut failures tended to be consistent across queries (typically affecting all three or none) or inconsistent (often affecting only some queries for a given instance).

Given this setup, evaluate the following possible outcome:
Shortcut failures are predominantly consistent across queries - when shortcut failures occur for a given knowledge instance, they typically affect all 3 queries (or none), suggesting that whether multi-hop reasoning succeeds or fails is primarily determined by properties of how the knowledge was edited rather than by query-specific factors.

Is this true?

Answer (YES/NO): NO